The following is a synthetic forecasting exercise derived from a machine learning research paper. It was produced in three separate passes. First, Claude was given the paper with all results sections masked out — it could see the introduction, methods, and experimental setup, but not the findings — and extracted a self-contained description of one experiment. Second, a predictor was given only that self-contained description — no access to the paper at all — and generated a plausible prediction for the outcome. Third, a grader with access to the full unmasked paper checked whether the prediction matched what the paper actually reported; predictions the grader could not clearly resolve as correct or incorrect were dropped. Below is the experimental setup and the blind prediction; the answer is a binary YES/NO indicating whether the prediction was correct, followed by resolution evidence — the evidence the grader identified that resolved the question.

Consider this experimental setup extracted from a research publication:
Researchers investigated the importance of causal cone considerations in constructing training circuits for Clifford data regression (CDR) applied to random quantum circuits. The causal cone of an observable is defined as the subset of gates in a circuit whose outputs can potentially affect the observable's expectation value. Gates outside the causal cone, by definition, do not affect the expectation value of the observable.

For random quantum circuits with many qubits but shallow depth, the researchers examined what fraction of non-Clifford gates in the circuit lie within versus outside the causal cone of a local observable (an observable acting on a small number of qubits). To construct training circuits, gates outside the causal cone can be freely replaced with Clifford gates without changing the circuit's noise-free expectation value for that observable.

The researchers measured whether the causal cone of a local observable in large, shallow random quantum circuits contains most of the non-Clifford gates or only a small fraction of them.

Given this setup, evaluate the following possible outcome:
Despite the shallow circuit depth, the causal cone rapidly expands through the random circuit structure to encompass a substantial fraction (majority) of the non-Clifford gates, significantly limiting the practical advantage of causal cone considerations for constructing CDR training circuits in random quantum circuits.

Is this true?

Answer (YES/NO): NO